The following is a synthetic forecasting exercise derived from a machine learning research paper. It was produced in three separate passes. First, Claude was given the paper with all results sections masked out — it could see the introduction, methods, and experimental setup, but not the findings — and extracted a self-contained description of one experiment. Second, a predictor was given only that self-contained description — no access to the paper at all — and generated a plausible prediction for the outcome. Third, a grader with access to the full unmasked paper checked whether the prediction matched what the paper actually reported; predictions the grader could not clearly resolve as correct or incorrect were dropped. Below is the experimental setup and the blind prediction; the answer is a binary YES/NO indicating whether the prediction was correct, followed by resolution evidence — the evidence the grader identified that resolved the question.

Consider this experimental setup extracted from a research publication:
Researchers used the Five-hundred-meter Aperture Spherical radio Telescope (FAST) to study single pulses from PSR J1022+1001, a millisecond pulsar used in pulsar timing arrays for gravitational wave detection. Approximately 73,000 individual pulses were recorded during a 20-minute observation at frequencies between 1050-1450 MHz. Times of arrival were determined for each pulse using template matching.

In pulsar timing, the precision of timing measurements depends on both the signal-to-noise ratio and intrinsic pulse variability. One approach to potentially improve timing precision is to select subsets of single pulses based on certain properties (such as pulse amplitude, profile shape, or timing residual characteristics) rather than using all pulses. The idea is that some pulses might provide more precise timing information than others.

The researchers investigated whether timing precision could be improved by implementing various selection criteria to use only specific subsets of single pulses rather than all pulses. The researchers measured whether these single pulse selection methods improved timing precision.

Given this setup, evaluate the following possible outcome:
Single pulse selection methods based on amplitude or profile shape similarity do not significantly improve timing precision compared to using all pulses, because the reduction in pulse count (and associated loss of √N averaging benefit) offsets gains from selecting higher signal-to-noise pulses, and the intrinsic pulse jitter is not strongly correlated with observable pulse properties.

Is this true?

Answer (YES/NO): YES